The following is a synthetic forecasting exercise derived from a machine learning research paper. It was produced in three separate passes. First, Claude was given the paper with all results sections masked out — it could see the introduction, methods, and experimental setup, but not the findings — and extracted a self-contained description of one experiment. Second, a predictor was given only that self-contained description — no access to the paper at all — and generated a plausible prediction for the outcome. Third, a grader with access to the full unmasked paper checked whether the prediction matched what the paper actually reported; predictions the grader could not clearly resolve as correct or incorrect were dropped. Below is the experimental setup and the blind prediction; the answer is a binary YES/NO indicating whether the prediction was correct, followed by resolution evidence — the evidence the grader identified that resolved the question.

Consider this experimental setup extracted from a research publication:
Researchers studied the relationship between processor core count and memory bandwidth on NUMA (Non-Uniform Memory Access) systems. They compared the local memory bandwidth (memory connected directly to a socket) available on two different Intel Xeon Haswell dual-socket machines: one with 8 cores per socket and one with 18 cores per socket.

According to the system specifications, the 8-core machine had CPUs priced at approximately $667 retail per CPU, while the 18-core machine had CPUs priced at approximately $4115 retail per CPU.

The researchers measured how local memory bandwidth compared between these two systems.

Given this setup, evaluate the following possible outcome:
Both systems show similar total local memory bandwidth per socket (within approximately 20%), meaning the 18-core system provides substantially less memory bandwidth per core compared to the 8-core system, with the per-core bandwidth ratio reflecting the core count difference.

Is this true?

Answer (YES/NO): YES